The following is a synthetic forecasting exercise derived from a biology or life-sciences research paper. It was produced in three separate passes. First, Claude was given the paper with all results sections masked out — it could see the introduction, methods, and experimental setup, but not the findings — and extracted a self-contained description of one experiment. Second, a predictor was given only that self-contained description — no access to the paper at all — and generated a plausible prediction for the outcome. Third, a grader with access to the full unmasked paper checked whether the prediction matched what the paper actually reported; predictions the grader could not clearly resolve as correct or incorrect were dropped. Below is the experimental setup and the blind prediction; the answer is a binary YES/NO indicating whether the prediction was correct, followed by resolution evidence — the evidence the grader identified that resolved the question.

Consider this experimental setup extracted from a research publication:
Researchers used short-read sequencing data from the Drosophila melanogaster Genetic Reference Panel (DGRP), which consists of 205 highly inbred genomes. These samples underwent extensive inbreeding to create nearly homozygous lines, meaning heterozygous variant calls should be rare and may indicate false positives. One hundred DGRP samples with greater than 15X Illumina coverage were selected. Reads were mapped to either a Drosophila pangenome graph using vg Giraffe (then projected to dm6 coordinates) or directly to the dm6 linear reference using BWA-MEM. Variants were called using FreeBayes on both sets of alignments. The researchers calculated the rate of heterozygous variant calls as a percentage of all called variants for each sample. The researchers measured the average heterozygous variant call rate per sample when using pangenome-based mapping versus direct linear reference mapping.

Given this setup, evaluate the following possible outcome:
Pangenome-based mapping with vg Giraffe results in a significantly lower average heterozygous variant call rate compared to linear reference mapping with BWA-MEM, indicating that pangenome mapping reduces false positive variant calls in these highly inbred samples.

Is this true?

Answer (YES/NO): YES